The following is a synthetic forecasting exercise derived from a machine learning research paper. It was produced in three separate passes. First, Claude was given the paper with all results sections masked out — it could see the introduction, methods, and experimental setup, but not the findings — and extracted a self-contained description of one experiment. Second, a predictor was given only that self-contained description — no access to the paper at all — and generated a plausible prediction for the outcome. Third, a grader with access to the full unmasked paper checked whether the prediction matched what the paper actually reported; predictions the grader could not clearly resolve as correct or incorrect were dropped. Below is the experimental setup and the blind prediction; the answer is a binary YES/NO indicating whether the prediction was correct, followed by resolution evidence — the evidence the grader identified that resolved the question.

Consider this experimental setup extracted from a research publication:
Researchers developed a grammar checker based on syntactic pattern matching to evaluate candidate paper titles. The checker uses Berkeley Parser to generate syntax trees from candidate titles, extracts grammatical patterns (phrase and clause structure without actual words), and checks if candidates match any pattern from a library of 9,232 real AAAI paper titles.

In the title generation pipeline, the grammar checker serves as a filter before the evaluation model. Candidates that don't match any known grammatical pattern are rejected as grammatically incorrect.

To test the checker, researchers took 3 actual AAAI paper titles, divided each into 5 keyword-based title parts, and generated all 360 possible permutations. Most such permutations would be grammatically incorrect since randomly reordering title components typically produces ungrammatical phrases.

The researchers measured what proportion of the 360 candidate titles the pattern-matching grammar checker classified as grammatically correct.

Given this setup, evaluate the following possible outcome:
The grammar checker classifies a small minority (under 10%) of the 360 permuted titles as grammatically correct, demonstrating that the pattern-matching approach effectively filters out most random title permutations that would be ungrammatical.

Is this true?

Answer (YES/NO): NO